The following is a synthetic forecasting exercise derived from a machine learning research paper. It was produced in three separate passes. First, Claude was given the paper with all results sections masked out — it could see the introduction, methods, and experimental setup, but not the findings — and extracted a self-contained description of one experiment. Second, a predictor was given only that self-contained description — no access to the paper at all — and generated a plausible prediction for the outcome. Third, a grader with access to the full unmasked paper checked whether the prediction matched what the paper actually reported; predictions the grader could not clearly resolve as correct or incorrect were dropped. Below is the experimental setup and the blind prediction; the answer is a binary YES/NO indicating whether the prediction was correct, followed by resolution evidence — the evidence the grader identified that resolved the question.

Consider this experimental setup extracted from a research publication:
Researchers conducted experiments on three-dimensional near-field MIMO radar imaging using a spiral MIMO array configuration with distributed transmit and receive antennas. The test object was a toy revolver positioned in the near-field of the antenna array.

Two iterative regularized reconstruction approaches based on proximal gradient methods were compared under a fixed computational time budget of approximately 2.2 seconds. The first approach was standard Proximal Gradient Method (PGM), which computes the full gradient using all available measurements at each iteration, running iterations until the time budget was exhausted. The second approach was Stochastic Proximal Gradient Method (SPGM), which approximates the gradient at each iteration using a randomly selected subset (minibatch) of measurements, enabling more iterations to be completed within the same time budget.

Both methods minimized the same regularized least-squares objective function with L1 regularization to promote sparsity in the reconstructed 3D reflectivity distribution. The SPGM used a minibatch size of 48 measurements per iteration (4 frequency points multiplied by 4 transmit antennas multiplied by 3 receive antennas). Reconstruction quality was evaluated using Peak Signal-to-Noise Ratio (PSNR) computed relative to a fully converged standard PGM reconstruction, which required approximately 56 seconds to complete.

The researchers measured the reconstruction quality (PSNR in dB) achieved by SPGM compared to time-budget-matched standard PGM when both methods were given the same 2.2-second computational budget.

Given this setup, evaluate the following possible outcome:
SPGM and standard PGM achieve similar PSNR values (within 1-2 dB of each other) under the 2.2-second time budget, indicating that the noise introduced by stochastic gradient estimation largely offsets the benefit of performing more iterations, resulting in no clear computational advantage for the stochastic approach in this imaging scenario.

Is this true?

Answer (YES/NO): NO